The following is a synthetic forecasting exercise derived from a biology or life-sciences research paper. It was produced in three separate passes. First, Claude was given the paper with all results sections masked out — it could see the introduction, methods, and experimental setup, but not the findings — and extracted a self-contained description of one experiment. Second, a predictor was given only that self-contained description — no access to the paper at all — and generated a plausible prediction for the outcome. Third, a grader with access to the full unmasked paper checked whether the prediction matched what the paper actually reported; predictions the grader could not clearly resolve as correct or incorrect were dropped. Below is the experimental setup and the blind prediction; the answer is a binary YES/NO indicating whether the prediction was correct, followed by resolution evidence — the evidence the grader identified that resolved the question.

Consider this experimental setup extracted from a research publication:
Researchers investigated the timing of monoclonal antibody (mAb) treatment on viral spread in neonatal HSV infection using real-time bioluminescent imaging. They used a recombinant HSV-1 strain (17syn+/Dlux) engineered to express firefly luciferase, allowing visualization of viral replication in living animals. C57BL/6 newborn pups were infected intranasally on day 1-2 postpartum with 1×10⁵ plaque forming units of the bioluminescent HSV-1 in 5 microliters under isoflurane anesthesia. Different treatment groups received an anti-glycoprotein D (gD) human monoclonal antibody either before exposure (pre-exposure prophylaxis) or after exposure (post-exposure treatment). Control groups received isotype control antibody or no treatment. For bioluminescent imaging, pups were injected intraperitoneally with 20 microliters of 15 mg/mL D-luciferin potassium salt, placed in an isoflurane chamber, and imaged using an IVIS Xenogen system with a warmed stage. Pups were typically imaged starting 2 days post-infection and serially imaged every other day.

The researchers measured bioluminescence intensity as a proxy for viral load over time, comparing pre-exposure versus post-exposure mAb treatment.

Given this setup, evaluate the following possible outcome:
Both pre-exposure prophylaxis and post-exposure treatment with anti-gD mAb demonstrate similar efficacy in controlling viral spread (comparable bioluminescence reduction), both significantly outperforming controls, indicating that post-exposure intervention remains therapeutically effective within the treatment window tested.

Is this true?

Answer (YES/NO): NO